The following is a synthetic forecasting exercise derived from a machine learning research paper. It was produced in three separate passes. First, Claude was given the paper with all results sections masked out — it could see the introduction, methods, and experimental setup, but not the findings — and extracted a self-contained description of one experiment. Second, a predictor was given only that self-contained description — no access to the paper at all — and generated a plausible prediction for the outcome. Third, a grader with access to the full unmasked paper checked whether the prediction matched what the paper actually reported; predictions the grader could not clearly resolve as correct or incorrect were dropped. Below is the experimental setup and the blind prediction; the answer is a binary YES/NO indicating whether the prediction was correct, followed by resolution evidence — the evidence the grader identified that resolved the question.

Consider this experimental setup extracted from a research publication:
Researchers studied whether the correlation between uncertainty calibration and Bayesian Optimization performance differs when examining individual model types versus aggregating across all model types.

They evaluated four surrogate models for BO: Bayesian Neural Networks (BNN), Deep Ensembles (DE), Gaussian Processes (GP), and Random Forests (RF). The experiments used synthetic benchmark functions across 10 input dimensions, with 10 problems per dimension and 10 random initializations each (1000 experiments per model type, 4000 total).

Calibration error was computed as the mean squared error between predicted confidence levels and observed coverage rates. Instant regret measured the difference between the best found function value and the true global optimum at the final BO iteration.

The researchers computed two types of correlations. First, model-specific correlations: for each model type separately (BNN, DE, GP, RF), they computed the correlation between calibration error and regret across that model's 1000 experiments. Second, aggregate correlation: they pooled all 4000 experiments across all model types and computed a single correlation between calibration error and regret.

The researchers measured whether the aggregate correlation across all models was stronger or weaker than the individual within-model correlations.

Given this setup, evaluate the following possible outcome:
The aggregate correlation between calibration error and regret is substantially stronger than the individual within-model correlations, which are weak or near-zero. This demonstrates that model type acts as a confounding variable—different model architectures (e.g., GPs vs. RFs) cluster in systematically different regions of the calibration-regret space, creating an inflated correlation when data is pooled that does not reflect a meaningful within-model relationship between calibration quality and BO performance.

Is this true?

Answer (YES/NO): NO